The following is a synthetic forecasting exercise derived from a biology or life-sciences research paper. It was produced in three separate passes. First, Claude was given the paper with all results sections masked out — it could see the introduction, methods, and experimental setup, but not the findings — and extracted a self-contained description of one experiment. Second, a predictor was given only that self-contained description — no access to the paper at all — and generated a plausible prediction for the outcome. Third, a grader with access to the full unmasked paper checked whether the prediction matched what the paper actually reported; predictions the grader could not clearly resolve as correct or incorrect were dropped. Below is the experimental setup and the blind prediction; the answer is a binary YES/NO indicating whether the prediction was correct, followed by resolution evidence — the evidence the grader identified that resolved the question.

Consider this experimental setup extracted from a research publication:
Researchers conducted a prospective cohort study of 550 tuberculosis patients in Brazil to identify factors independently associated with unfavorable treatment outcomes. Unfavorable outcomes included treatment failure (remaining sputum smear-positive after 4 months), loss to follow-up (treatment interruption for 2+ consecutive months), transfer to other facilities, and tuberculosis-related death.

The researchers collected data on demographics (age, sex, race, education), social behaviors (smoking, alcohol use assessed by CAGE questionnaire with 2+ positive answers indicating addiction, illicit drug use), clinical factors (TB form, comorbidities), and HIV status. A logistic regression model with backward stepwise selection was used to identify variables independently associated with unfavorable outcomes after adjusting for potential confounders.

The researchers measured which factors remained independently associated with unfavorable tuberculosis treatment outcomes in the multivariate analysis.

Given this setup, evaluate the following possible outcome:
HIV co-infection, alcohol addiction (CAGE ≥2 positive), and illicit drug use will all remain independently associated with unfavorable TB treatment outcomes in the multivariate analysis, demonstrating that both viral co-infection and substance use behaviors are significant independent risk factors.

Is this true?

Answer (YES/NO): NO